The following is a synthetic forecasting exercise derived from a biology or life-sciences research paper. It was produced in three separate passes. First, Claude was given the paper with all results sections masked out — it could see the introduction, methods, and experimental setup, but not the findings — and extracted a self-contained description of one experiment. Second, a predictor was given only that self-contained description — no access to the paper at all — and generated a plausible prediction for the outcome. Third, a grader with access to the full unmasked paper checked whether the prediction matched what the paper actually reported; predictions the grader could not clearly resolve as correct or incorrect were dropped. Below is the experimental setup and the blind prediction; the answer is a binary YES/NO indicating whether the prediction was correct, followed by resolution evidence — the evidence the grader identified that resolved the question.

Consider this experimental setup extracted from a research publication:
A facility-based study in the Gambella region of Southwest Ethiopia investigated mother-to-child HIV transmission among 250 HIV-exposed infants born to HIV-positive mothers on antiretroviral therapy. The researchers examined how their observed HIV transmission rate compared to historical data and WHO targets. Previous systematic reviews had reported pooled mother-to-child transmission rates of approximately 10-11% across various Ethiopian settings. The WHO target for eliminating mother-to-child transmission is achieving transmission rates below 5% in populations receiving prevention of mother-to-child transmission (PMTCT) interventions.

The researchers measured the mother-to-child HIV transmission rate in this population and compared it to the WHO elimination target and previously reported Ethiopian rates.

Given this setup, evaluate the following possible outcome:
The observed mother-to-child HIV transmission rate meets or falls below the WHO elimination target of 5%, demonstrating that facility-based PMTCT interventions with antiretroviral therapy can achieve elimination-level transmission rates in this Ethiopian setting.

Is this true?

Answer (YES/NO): NO